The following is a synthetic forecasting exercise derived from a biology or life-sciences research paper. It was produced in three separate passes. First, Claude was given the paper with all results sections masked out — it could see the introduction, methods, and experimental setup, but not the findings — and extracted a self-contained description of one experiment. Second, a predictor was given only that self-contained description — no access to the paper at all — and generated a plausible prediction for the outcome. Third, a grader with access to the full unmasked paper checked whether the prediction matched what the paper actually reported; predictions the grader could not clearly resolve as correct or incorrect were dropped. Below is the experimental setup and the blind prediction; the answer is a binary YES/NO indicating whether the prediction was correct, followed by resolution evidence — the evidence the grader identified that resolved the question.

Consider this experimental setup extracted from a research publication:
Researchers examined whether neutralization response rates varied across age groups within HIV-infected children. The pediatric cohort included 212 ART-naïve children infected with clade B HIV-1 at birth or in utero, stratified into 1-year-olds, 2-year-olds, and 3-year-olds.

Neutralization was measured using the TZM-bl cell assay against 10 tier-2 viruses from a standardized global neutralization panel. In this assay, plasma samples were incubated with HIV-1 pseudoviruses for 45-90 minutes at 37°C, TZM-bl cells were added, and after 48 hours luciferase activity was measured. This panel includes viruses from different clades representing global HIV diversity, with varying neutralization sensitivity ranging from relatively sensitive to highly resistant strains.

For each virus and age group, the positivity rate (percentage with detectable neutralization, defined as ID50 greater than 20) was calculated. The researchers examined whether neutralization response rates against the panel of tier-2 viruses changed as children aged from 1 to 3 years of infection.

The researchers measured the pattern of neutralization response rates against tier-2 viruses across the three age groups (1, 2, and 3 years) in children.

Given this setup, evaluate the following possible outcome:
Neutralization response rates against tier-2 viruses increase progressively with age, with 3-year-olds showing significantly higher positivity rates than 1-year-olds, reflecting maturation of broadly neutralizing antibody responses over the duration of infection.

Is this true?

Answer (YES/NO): NO